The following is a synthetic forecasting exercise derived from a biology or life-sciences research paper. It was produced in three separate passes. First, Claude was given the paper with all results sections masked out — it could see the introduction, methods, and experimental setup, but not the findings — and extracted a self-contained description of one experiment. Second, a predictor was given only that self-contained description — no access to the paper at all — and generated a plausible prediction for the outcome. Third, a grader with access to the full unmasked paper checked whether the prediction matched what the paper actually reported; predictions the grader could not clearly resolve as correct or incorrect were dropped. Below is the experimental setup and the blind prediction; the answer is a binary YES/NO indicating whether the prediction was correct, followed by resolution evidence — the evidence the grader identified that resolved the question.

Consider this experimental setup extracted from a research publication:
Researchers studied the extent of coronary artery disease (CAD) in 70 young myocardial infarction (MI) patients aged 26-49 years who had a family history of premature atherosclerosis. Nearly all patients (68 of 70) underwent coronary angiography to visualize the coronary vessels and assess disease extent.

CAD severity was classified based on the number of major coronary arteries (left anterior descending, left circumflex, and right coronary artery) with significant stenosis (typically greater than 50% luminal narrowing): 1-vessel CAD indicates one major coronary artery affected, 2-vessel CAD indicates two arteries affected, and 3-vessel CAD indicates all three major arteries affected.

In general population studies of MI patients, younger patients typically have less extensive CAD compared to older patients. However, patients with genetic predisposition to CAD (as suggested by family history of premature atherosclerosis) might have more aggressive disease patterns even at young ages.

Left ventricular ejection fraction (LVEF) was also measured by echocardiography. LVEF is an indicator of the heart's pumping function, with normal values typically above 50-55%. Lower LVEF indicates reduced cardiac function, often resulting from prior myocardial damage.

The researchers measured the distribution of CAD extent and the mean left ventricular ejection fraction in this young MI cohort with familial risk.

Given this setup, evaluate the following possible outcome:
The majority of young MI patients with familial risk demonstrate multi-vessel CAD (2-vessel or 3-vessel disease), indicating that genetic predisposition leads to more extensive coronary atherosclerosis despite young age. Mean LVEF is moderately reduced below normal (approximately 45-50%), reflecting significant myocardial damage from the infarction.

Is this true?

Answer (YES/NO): NO